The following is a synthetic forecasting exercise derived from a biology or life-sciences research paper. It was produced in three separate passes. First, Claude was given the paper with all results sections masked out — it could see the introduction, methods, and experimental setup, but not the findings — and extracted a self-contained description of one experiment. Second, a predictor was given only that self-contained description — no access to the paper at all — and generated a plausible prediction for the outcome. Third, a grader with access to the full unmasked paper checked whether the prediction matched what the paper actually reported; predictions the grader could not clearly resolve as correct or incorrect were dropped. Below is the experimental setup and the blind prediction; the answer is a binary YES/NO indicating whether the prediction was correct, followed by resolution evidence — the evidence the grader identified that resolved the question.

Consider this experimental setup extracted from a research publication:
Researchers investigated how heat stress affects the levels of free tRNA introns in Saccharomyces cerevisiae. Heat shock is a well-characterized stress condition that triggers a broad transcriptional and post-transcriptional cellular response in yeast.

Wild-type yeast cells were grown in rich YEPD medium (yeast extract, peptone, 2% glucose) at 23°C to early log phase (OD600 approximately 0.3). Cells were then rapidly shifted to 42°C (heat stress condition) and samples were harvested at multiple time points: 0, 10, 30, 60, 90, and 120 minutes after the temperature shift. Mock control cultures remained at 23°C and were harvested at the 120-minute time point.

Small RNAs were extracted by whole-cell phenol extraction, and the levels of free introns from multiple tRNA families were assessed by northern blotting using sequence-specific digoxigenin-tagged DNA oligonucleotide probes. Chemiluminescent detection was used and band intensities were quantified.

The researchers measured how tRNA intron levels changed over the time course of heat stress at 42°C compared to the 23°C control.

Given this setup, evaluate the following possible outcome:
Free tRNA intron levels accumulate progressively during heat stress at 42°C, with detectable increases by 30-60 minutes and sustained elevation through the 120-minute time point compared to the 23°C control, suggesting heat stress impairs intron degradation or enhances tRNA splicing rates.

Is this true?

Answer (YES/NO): NO